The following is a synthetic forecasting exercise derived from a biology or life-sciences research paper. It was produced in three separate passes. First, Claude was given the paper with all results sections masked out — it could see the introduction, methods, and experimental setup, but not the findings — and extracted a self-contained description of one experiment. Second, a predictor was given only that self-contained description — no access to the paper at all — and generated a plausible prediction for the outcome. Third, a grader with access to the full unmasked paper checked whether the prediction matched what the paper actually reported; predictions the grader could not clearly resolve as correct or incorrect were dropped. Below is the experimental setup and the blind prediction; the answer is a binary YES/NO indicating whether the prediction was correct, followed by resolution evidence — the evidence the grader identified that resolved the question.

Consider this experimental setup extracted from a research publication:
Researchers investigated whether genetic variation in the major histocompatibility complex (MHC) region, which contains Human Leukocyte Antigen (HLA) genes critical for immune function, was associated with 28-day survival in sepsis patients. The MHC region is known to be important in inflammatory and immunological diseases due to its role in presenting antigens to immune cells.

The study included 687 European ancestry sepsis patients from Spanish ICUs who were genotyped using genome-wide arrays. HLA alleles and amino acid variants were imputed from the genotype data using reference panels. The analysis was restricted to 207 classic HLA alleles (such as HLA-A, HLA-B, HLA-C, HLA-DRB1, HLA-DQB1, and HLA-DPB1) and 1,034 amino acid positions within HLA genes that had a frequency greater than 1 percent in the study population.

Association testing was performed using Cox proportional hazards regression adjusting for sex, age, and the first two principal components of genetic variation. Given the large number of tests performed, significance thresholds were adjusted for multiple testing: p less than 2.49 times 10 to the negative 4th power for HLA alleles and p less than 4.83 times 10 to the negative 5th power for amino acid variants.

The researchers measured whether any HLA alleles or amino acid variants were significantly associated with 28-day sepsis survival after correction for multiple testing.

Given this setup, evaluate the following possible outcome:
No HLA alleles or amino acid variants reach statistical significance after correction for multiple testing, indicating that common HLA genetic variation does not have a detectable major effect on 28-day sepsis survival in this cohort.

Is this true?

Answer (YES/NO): YES